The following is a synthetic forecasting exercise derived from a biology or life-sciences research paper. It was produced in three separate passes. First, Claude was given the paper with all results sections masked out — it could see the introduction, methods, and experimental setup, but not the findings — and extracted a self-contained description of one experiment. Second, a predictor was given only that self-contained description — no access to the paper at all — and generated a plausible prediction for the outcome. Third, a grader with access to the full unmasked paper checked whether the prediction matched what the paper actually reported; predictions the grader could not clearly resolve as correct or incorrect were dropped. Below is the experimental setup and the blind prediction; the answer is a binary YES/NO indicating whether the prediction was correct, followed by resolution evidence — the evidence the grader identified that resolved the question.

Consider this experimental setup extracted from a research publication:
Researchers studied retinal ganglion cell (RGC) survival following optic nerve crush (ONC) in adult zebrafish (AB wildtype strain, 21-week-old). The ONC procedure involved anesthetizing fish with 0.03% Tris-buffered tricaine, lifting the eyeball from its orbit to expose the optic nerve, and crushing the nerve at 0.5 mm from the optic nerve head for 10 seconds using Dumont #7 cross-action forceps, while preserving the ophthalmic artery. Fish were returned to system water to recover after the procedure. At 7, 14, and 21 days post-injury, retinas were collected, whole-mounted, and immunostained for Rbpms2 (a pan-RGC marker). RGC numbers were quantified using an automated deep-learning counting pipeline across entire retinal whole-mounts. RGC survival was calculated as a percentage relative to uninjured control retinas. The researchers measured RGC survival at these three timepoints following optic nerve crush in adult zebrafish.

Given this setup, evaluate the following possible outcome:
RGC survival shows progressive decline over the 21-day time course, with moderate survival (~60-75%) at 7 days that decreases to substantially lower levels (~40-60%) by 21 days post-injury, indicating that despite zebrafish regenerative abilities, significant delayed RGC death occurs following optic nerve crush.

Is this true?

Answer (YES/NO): NO